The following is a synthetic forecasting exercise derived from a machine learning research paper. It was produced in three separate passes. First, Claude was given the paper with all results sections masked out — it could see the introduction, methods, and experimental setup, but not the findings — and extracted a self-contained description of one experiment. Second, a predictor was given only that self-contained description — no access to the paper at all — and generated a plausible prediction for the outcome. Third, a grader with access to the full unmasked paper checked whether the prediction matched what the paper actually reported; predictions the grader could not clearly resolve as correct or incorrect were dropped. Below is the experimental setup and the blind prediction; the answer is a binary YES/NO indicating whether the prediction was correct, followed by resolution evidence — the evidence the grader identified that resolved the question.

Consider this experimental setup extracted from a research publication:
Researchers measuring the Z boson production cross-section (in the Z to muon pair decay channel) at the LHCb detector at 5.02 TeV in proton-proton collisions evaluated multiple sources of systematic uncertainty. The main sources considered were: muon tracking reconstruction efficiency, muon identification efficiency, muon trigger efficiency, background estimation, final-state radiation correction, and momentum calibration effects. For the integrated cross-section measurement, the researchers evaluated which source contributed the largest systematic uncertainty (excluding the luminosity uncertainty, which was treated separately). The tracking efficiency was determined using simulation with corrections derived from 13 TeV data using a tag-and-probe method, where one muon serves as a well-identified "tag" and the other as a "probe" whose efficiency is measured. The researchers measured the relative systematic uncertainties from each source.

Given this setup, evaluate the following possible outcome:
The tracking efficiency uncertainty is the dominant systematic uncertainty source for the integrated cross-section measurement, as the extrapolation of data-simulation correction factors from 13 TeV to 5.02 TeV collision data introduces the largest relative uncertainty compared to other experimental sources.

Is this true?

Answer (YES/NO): YES